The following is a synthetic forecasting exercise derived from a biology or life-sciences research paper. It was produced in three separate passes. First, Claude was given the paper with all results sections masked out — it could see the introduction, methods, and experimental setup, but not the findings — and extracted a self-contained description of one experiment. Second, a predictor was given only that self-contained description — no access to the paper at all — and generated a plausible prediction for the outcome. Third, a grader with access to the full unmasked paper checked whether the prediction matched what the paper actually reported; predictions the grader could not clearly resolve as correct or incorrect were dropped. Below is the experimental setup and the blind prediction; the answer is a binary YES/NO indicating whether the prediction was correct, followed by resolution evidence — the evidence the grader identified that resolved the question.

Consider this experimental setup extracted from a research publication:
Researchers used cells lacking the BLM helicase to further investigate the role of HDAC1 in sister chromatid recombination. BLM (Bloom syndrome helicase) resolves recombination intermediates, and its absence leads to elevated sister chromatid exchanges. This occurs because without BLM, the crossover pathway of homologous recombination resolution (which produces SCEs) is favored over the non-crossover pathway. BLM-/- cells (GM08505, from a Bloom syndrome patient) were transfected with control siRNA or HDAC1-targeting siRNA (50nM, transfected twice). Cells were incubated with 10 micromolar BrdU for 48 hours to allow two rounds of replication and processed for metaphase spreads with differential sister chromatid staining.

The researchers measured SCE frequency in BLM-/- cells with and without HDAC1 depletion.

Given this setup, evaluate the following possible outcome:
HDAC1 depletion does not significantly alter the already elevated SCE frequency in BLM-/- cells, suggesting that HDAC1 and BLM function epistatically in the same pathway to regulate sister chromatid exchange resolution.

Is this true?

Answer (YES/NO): NO